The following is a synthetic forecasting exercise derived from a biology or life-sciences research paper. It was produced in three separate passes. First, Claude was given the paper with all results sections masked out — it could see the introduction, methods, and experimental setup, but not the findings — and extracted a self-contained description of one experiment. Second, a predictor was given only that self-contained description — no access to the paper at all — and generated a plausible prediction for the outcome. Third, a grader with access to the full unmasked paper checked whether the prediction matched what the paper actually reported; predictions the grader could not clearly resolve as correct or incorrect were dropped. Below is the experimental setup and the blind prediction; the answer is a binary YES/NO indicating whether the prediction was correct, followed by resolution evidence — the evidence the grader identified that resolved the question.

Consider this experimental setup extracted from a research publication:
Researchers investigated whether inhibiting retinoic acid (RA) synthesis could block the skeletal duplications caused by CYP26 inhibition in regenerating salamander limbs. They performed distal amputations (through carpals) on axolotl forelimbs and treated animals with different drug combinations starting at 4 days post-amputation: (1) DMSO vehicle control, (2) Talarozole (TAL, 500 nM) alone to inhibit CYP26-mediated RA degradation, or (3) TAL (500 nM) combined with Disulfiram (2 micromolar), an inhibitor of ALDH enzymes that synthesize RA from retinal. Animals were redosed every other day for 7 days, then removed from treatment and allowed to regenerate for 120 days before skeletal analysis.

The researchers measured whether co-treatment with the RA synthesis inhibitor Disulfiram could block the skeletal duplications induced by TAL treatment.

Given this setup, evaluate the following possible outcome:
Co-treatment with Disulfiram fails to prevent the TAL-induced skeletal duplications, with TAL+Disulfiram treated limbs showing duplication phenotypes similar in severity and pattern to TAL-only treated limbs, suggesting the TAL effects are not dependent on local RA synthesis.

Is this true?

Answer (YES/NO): NO